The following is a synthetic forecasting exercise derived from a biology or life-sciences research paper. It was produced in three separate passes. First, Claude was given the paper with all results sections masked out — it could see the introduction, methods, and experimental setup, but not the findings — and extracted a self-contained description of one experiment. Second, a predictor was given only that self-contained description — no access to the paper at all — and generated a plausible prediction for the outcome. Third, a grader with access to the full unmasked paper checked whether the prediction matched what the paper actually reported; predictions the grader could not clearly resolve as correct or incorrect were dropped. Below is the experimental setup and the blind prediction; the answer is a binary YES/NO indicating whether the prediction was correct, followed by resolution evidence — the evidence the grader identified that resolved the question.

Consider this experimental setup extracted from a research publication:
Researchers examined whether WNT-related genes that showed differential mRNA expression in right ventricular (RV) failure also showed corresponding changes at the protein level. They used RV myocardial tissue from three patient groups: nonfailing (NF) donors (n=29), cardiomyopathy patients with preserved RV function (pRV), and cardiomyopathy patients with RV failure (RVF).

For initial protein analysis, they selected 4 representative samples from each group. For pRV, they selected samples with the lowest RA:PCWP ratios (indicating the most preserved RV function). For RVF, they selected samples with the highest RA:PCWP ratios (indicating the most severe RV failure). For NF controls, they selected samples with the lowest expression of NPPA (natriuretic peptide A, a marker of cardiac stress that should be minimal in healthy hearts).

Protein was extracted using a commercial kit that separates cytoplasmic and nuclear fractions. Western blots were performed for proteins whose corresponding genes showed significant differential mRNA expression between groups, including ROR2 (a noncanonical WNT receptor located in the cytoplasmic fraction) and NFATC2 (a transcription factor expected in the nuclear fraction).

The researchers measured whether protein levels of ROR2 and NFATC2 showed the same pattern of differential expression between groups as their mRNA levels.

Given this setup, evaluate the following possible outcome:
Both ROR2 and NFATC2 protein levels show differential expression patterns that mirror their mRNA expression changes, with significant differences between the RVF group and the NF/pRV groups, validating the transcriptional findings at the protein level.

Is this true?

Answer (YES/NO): NO